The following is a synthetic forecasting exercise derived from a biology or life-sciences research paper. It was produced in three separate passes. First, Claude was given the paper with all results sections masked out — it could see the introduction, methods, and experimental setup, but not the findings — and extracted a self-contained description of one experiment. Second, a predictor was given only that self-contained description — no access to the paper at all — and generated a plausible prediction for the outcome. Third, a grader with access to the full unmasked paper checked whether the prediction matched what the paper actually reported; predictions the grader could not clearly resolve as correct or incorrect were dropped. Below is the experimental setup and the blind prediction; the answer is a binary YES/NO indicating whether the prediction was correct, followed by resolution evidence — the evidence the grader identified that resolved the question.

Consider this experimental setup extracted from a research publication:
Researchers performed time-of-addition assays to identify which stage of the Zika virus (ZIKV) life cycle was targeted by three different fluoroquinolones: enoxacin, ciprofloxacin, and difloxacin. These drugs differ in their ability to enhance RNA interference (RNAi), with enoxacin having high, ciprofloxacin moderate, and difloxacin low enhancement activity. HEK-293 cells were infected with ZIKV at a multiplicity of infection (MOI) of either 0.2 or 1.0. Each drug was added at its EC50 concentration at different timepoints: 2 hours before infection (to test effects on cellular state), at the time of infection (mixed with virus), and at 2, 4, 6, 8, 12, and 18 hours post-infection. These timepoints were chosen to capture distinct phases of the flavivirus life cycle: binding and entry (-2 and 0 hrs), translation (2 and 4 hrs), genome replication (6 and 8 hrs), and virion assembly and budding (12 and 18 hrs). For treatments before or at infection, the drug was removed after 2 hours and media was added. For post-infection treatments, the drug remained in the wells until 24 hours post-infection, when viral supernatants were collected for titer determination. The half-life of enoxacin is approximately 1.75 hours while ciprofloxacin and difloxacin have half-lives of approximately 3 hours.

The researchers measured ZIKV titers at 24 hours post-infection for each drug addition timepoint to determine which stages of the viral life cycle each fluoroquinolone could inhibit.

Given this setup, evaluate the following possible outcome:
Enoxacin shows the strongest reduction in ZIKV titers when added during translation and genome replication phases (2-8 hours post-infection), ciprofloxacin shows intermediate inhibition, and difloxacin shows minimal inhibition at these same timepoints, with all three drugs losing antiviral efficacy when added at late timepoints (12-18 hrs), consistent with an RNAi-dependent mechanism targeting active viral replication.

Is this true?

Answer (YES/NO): NO